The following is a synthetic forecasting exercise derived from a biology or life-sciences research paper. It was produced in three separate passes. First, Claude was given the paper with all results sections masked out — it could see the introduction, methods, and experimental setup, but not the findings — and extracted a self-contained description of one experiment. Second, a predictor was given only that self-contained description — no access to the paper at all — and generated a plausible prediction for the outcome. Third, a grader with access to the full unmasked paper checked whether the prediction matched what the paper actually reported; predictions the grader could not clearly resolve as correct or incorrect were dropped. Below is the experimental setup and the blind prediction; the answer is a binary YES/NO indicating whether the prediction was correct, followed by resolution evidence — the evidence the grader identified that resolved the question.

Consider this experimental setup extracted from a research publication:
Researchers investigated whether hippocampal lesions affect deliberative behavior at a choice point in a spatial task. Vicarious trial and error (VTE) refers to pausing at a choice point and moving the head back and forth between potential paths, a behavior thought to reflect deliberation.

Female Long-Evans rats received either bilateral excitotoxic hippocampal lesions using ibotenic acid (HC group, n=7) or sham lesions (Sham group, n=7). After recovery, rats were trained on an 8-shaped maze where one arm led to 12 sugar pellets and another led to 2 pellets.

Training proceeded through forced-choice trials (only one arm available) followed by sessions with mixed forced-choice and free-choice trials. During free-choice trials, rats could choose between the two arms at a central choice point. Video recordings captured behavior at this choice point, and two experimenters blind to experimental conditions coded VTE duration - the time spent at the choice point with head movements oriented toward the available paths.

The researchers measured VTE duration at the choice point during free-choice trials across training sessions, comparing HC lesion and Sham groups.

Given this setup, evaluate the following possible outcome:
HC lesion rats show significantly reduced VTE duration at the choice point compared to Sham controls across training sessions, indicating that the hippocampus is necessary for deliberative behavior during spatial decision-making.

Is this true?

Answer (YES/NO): NO